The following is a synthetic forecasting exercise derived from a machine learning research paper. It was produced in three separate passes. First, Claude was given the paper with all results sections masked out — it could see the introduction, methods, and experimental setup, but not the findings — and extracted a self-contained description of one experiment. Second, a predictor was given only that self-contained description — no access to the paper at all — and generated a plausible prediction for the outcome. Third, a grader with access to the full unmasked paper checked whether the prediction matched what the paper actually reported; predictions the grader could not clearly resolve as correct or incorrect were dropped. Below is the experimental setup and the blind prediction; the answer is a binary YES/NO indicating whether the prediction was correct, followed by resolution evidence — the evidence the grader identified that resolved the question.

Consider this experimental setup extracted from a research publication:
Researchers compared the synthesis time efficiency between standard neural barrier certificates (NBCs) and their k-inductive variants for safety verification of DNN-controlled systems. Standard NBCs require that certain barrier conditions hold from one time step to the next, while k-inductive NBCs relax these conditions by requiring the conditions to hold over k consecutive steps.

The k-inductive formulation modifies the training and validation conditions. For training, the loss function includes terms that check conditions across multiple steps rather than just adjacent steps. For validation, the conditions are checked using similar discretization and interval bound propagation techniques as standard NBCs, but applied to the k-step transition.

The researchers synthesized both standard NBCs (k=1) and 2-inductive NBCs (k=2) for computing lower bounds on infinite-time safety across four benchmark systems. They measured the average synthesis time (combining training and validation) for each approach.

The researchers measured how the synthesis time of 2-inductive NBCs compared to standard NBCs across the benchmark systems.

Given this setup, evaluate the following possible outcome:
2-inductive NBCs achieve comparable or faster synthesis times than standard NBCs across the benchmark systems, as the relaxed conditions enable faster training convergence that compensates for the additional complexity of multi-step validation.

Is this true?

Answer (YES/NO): YES